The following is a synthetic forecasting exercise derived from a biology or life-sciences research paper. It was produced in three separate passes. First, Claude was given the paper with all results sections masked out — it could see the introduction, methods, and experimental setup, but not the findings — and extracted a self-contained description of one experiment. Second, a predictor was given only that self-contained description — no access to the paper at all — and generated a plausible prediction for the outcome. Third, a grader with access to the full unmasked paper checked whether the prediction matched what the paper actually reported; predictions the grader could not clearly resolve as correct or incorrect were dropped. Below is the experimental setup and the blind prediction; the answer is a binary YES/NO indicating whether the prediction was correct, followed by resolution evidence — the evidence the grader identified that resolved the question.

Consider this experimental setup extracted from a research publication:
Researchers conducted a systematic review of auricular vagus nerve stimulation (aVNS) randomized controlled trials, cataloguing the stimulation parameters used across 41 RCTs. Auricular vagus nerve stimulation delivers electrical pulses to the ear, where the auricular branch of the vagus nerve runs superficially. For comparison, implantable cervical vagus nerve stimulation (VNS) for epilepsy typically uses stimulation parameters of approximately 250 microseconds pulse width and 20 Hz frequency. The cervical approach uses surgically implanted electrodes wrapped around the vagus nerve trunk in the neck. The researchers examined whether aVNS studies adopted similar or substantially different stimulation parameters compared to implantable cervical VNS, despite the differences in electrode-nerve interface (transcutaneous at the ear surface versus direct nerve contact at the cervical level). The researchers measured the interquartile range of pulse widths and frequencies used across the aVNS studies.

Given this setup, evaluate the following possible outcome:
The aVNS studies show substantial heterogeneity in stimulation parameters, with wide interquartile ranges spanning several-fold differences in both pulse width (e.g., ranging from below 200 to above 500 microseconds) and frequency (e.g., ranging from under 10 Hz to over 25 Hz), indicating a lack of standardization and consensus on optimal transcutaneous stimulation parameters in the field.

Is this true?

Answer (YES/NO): NO